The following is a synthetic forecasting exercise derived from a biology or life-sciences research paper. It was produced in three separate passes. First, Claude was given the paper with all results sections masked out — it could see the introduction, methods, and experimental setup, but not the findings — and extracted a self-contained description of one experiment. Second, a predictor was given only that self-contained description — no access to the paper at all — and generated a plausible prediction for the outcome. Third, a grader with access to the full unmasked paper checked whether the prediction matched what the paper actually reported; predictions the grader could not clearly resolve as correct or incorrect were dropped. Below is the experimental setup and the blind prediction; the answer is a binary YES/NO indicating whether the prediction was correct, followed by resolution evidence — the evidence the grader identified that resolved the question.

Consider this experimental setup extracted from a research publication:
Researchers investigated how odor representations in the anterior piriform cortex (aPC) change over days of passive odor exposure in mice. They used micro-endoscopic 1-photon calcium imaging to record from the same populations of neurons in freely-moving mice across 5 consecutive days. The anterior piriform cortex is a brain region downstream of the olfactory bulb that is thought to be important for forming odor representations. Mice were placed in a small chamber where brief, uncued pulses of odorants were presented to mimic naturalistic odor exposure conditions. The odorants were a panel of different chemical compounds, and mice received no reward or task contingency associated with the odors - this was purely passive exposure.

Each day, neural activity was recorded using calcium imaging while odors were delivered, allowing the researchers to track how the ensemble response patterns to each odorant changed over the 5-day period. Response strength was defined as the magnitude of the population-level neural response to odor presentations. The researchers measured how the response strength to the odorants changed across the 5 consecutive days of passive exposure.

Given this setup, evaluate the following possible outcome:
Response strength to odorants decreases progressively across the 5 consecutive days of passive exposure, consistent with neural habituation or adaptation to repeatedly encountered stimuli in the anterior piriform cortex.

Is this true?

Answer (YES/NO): YES